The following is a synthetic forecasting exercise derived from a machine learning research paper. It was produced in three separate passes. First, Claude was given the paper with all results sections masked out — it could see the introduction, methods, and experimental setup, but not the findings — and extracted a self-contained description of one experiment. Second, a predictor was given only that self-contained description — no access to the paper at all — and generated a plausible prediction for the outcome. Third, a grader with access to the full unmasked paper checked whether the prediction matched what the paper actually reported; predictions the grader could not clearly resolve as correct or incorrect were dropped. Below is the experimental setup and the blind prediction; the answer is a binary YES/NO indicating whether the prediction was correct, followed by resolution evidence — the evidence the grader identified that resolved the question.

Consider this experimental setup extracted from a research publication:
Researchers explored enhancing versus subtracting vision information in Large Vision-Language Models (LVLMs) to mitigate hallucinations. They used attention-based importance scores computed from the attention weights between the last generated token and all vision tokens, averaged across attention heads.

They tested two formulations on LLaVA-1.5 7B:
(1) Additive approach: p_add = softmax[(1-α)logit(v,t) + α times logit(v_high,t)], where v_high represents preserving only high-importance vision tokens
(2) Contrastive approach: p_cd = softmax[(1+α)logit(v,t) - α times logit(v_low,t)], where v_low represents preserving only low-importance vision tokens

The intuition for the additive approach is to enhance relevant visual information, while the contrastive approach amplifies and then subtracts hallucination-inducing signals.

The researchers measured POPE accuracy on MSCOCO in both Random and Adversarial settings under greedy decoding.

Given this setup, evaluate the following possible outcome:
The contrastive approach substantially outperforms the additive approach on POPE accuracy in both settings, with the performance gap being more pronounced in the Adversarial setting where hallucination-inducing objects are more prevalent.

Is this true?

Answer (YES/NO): NO